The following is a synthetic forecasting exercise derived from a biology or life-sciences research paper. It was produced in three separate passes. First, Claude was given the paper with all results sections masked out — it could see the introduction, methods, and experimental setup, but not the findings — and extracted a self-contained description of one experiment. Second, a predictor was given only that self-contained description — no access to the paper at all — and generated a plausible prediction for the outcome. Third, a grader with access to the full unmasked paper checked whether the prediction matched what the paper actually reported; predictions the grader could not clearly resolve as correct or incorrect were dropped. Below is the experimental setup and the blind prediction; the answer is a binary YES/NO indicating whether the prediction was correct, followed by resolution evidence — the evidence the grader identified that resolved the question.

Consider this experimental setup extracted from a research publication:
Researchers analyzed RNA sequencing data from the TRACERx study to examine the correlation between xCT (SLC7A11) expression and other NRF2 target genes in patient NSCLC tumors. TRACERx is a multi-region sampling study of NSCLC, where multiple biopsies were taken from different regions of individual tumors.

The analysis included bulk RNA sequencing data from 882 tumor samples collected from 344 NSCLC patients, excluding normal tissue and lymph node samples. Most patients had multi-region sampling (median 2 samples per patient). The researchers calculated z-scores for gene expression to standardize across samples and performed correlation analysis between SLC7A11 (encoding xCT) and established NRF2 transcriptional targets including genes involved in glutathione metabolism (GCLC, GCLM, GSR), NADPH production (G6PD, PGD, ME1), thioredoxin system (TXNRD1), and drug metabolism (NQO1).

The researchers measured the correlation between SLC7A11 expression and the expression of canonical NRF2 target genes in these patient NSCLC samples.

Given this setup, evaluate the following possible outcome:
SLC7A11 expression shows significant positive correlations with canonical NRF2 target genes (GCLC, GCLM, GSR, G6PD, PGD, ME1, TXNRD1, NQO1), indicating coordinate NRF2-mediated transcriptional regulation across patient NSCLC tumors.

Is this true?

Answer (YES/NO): YES